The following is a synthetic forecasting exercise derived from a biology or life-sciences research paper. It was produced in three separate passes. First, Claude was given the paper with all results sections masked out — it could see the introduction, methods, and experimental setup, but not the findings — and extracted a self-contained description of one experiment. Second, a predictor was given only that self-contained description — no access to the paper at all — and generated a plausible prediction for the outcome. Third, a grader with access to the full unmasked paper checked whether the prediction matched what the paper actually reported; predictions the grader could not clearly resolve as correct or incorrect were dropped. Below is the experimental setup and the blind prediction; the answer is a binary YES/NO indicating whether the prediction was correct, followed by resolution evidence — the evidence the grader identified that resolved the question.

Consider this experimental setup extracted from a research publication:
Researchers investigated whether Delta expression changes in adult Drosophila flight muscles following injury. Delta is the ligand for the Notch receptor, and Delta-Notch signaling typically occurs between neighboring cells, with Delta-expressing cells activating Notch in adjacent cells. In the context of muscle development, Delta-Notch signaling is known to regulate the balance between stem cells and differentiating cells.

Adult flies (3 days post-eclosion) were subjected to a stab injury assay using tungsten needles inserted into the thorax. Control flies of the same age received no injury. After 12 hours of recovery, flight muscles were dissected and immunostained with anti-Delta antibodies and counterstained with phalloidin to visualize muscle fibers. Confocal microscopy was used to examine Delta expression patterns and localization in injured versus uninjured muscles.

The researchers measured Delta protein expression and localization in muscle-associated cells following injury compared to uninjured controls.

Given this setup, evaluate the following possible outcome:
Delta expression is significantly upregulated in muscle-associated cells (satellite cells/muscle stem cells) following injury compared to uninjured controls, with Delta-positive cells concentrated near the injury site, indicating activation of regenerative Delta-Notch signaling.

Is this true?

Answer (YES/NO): NO